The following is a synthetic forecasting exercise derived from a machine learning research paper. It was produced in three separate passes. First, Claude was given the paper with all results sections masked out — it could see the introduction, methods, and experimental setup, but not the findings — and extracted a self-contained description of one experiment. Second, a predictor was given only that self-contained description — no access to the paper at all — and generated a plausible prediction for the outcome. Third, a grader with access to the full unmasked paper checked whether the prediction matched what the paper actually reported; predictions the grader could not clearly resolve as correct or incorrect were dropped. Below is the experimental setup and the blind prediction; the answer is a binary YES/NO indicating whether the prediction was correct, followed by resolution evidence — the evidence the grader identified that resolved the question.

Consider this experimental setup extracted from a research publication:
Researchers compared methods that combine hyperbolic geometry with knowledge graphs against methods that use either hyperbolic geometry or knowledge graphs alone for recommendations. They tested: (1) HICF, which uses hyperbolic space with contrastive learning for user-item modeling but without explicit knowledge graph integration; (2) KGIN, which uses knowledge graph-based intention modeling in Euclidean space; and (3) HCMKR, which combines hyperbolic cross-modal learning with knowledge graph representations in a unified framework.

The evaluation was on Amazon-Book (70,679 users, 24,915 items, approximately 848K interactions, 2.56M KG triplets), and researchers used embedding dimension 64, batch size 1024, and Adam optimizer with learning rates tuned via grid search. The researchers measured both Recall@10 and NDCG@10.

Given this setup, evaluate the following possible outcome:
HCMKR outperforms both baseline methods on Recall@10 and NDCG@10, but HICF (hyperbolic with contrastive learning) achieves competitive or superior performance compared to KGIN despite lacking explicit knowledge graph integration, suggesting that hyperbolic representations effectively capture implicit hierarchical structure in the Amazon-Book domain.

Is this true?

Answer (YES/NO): YES